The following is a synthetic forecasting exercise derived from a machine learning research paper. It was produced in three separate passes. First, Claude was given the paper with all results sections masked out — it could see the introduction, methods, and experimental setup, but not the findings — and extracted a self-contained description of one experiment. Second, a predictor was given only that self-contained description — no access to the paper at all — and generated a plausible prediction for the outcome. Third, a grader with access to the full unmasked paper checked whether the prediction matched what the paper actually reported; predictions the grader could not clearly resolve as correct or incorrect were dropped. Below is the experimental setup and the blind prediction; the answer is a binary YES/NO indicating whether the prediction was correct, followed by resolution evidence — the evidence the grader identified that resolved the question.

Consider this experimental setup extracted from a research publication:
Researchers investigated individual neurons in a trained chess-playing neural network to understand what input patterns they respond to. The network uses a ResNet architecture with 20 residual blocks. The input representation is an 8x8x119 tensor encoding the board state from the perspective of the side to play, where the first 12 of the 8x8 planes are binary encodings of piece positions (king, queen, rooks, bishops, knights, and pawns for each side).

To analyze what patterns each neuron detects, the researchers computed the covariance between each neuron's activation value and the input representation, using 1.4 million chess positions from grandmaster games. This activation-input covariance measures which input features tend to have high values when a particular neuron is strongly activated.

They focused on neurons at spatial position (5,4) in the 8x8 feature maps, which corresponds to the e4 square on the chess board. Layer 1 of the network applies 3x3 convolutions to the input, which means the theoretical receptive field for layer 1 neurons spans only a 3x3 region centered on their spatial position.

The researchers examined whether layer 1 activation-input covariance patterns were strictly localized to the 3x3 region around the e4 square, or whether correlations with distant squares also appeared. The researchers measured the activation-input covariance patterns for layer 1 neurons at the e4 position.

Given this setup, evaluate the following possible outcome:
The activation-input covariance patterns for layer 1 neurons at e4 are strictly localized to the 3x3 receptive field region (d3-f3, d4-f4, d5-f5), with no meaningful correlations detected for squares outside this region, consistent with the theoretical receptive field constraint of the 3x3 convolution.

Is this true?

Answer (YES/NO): NO